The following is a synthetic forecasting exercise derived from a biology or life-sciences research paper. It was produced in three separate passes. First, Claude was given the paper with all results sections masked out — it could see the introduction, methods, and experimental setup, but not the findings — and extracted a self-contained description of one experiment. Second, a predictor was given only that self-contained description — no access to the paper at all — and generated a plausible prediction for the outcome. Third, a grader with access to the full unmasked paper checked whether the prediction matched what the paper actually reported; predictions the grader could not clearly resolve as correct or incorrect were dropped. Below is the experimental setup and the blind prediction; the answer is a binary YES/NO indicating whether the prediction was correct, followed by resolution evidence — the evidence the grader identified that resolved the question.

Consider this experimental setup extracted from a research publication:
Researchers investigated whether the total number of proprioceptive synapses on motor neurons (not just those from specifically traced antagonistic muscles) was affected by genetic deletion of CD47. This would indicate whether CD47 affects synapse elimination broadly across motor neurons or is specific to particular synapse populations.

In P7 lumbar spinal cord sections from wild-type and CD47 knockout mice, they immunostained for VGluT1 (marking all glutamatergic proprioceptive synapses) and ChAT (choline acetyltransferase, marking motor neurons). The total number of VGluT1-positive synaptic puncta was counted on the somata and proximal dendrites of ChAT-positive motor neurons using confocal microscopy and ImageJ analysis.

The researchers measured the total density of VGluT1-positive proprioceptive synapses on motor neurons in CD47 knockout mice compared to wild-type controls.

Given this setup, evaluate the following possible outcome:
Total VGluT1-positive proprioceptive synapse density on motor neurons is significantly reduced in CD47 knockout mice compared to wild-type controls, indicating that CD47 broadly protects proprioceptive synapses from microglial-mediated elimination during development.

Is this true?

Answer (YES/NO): NO